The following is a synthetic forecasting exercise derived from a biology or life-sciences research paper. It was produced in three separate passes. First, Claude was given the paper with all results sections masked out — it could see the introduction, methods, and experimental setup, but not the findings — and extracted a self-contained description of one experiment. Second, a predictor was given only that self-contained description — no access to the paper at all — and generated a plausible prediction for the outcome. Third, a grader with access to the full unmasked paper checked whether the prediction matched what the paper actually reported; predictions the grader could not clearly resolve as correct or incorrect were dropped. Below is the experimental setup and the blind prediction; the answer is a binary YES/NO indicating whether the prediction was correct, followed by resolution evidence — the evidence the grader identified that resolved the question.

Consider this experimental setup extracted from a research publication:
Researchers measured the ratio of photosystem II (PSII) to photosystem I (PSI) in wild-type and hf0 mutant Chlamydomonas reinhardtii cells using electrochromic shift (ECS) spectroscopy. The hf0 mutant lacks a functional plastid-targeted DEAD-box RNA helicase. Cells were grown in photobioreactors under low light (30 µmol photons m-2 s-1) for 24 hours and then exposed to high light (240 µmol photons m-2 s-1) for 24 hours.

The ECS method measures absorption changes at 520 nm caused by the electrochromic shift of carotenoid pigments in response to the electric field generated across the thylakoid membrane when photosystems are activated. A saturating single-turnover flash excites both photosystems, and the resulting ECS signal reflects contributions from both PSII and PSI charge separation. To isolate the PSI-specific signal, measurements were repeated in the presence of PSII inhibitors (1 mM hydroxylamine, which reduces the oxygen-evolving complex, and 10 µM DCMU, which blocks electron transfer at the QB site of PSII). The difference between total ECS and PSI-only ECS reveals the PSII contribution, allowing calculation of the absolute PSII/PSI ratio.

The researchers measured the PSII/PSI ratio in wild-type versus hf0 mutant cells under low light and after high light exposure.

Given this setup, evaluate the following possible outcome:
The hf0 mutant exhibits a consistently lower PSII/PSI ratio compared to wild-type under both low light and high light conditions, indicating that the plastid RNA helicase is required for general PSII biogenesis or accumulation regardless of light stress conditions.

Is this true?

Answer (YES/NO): NO